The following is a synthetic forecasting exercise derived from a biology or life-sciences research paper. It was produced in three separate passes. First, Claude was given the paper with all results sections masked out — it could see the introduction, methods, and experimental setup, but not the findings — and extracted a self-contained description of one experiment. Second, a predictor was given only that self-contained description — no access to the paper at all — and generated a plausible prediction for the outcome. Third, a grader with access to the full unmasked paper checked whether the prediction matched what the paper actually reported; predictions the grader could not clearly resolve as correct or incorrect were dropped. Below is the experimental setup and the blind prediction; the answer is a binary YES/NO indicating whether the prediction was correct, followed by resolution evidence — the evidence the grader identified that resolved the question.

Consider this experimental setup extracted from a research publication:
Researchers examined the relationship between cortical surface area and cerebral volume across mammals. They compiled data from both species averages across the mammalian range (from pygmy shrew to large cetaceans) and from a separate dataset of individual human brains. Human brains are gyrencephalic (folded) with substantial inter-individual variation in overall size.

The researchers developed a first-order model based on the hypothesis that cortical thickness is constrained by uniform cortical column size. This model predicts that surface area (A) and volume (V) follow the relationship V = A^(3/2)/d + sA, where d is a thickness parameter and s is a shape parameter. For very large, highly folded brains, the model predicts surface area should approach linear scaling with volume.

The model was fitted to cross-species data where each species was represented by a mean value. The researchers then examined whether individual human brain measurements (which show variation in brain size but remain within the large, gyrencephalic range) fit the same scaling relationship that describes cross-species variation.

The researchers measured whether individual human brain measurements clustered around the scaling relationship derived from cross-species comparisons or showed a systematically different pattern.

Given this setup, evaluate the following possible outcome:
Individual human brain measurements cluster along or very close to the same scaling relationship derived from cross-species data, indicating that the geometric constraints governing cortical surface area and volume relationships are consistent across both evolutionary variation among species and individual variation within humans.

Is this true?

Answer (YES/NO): YES